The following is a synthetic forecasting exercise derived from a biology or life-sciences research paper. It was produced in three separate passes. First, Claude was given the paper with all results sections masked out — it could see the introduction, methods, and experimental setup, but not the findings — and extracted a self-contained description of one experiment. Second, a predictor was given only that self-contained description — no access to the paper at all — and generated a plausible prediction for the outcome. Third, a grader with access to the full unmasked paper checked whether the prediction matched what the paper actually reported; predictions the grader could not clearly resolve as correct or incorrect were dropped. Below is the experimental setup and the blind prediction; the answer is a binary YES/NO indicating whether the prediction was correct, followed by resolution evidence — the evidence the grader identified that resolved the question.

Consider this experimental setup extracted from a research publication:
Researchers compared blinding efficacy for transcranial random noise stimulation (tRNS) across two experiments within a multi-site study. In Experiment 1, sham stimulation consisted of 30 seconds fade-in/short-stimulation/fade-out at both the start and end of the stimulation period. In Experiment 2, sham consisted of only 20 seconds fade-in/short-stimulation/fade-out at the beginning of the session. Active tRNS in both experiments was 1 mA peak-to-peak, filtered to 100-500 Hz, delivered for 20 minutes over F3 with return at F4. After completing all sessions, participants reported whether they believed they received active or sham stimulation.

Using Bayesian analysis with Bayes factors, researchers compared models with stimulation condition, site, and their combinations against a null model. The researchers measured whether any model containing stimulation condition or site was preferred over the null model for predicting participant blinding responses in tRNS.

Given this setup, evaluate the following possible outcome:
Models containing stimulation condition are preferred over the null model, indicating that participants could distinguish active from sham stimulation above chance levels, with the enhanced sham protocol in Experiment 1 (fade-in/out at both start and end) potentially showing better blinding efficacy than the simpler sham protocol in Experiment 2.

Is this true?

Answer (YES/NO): NO